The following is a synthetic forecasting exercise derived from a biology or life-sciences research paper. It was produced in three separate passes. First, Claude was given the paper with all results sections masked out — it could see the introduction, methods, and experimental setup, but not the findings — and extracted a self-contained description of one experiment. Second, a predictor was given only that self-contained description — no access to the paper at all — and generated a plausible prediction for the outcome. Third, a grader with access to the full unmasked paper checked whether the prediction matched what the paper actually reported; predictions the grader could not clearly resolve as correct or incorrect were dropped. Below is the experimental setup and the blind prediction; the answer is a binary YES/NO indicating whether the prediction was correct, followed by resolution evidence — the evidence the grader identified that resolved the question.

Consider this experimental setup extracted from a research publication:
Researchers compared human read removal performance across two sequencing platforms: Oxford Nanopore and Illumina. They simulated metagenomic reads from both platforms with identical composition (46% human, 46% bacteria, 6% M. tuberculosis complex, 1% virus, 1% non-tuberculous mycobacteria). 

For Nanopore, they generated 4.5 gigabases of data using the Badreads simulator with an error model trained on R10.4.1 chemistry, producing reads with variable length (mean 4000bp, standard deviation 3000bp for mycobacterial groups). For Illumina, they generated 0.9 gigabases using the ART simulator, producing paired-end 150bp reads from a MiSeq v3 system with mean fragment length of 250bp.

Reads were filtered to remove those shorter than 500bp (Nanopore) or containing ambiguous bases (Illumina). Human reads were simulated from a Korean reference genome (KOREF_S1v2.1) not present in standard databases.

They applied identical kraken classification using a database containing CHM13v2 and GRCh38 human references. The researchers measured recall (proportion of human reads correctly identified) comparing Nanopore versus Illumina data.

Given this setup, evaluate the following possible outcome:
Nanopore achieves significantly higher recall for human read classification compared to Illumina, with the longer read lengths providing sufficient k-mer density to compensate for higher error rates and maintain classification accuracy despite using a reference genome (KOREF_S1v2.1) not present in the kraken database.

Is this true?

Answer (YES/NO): YES